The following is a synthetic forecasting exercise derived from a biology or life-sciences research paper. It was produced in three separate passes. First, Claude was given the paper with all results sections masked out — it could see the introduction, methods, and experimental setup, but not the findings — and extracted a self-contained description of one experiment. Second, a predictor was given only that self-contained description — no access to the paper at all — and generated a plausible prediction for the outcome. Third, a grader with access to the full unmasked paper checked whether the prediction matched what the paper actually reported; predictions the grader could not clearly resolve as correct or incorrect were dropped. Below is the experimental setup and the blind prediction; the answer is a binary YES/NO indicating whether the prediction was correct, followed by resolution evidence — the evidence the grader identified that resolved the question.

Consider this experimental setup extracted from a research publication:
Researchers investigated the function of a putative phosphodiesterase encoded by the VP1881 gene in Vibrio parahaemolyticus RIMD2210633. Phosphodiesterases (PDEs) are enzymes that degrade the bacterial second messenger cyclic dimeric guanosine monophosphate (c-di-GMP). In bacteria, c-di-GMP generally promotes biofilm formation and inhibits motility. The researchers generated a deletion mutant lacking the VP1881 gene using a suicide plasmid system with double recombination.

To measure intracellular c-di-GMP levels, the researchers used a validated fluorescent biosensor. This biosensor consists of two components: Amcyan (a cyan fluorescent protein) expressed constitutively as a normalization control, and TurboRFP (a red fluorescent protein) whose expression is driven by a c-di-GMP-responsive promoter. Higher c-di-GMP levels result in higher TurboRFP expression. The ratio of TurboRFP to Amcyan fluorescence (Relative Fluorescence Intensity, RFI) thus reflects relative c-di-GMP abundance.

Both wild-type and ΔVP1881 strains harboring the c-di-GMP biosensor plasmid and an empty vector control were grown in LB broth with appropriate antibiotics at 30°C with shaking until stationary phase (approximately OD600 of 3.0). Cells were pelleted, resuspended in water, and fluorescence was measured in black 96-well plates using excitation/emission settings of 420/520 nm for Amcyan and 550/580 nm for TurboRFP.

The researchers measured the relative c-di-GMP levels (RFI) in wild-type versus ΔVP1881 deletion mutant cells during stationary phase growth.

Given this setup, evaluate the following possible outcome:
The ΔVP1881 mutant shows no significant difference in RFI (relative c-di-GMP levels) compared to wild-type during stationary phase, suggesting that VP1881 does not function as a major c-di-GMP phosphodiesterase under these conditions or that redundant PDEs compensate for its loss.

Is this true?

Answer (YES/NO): NO